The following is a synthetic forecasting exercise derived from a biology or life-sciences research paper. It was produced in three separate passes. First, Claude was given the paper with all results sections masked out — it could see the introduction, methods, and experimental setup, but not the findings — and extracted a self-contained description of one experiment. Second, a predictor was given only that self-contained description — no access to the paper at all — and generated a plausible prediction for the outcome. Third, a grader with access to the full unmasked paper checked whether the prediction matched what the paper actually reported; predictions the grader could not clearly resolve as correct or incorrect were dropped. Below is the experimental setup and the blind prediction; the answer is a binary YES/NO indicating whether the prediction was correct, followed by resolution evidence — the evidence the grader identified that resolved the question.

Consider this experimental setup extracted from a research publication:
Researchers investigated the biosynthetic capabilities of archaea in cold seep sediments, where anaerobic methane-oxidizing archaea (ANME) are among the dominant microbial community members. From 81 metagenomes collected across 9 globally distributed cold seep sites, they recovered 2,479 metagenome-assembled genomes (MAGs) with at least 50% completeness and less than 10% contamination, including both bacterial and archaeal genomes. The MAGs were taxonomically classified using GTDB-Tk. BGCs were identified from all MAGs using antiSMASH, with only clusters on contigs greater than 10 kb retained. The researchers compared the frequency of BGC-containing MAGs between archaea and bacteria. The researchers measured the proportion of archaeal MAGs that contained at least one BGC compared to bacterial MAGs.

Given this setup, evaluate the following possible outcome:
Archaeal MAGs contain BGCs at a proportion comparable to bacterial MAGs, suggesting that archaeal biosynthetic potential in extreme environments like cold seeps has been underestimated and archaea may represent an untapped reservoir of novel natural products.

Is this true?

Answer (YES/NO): NO